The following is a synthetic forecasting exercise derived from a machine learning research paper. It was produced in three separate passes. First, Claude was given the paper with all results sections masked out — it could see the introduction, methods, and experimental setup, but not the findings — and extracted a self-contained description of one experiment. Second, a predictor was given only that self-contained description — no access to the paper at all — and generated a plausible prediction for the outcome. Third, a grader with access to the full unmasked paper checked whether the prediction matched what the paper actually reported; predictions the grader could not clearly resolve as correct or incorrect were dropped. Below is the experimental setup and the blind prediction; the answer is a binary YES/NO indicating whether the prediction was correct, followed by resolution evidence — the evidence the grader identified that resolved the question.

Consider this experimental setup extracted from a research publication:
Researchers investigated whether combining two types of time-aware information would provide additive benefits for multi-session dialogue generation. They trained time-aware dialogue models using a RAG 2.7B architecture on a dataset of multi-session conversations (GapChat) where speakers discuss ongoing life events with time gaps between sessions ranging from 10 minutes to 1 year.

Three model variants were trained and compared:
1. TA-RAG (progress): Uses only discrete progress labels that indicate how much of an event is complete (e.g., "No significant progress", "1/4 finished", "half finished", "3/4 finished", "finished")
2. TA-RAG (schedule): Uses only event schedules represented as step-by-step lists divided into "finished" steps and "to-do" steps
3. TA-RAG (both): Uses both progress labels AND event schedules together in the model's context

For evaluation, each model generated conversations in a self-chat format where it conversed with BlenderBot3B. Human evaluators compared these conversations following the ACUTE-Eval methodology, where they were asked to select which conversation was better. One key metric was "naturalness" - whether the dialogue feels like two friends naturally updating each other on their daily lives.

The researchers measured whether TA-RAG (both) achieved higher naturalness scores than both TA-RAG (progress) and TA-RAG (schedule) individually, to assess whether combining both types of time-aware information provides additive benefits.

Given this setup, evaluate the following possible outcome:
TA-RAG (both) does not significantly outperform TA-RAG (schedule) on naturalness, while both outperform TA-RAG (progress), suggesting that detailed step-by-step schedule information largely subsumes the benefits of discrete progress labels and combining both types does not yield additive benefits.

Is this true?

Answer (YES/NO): NO